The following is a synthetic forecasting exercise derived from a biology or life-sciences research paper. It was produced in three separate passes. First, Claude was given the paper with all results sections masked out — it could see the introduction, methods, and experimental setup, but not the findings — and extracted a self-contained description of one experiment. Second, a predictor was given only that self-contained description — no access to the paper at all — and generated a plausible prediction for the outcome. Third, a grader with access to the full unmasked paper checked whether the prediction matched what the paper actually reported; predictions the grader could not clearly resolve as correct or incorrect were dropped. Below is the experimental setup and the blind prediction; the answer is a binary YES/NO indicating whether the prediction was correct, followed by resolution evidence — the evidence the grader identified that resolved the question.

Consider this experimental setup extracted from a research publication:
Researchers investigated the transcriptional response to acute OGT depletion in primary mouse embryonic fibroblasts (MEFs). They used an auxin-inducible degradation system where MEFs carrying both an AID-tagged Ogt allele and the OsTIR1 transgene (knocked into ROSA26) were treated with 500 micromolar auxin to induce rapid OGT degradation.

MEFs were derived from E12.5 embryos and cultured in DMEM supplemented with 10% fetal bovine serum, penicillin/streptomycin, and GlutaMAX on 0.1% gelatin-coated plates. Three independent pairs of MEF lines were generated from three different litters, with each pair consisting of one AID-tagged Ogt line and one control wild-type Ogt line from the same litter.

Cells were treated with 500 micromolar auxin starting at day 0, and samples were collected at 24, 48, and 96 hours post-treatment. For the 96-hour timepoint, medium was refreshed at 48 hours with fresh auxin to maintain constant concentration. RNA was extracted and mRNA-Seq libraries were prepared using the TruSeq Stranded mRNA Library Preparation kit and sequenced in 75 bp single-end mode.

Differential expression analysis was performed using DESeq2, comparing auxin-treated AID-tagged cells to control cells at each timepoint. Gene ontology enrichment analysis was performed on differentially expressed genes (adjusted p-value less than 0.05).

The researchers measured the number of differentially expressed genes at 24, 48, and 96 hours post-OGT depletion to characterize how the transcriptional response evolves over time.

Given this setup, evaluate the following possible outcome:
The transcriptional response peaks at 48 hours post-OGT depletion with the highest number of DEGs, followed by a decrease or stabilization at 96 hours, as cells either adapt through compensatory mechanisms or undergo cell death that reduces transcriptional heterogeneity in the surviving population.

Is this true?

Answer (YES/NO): NO